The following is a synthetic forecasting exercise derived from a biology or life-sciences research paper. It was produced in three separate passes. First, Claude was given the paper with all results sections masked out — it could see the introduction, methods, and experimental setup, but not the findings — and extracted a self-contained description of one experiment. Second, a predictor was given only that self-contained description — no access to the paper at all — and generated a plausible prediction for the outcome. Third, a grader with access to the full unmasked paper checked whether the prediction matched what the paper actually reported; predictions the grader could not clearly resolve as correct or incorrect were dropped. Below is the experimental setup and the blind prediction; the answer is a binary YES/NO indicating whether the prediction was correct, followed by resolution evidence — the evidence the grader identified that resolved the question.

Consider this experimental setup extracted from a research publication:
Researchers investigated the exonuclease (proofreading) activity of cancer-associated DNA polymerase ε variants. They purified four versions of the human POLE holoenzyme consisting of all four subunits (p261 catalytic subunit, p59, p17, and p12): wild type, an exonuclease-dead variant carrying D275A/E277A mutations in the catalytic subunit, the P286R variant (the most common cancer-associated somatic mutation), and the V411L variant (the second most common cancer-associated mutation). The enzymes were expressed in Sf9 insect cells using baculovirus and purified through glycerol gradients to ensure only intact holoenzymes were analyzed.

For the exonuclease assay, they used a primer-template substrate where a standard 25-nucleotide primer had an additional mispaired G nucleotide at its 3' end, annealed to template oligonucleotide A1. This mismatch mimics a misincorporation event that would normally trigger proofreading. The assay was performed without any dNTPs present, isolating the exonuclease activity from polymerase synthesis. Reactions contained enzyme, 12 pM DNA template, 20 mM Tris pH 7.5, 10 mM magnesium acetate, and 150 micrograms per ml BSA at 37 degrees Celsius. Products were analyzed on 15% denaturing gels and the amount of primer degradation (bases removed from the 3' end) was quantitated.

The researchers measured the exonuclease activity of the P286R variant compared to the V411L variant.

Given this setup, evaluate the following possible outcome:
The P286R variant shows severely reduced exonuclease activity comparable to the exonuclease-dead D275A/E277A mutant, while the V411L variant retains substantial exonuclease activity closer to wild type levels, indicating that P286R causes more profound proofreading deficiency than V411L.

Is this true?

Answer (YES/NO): NO